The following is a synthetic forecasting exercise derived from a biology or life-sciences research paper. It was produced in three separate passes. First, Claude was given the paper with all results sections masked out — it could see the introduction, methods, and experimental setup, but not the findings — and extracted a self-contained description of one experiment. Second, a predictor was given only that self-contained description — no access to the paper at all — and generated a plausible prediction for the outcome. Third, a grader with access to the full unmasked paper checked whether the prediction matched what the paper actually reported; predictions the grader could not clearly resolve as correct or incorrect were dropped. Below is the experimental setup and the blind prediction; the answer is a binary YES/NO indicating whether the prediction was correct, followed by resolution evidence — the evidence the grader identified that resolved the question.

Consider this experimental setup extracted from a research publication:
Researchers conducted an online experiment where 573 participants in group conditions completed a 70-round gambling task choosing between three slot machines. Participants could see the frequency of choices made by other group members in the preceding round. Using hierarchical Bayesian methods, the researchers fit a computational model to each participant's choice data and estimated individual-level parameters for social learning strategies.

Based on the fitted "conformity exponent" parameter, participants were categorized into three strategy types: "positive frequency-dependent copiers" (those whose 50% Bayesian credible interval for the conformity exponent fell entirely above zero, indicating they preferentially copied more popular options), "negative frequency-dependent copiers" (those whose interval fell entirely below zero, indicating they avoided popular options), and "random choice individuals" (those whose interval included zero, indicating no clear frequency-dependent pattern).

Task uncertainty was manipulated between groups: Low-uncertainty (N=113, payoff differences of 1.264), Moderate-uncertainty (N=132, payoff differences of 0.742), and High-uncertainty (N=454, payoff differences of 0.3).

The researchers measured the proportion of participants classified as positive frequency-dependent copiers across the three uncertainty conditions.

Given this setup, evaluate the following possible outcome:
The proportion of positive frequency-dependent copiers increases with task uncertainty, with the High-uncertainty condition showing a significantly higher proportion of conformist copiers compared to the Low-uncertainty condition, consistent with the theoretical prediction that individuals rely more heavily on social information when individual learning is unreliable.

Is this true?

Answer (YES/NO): NO